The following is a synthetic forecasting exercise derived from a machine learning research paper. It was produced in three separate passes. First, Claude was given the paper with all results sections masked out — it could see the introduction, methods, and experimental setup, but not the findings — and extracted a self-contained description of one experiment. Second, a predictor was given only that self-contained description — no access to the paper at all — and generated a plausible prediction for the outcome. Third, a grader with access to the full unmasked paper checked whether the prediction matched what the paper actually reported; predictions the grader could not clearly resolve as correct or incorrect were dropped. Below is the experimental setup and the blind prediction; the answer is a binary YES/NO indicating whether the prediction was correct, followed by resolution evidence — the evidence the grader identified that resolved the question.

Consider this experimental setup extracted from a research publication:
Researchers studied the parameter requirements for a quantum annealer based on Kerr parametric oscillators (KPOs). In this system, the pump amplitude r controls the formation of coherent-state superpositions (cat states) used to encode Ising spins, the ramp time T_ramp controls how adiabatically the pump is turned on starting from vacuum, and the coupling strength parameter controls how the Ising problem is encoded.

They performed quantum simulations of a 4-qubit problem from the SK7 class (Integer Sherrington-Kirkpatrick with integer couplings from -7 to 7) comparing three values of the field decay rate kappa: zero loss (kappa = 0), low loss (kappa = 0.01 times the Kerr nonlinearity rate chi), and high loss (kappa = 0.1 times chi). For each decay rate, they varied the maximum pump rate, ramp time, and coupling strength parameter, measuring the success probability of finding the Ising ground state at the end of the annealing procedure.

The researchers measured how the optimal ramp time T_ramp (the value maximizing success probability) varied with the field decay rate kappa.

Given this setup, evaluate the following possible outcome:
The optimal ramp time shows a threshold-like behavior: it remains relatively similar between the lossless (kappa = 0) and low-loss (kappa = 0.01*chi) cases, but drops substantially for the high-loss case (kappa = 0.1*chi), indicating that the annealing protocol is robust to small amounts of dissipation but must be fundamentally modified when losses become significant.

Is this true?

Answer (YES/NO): YES